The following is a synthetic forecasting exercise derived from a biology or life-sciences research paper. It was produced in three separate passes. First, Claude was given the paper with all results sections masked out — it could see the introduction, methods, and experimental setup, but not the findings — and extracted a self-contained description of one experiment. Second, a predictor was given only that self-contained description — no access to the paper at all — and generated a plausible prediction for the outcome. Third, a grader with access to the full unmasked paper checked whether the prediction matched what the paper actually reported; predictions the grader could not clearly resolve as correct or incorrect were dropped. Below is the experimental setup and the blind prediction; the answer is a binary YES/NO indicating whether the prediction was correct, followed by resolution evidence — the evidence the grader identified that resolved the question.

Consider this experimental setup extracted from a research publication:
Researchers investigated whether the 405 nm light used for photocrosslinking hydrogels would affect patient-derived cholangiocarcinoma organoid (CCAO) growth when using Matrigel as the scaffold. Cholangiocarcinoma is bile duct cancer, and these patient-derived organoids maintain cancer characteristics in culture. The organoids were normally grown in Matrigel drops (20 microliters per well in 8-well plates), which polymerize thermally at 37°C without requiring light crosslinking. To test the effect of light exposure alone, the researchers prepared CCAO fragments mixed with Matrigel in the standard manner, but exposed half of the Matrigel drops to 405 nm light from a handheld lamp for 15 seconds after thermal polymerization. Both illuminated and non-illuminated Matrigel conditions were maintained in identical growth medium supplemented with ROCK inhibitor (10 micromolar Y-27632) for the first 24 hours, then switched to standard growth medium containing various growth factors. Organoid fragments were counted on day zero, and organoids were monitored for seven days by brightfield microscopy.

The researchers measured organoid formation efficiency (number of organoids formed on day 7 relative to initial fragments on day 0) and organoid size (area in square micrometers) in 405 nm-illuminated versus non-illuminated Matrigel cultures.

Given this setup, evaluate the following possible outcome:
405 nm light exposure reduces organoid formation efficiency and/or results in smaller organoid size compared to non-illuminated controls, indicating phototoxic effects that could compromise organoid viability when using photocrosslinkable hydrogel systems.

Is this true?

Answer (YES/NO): NO